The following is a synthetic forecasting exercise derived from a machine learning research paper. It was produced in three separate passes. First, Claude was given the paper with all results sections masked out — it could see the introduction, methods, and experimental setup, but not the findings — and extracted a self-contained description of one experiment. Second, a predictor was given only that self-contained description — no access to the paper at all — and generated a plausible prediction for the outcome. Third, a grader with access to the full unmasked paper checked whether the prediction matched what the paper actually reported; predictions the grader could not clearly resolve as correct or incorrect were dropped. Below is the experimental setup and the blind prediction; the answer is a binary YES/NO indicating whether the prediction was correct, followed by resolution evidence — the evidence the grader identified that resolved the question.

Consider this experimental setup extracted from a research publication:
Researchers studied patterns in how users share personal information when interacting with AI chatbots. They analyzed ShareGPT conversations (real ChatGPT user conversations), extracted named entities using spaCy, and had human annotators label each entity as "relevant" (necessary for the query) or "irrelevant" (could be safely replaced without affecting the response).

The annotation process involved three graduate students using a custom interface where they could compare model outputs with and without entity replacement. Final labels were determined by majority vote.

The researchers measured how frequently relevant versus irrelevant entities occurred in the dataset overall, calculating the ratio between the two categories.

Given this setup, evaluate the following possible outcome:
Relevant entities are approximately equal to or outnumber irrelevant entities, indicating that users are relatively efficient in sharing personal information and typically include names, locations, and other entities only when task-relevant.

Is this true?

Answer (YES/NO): YES